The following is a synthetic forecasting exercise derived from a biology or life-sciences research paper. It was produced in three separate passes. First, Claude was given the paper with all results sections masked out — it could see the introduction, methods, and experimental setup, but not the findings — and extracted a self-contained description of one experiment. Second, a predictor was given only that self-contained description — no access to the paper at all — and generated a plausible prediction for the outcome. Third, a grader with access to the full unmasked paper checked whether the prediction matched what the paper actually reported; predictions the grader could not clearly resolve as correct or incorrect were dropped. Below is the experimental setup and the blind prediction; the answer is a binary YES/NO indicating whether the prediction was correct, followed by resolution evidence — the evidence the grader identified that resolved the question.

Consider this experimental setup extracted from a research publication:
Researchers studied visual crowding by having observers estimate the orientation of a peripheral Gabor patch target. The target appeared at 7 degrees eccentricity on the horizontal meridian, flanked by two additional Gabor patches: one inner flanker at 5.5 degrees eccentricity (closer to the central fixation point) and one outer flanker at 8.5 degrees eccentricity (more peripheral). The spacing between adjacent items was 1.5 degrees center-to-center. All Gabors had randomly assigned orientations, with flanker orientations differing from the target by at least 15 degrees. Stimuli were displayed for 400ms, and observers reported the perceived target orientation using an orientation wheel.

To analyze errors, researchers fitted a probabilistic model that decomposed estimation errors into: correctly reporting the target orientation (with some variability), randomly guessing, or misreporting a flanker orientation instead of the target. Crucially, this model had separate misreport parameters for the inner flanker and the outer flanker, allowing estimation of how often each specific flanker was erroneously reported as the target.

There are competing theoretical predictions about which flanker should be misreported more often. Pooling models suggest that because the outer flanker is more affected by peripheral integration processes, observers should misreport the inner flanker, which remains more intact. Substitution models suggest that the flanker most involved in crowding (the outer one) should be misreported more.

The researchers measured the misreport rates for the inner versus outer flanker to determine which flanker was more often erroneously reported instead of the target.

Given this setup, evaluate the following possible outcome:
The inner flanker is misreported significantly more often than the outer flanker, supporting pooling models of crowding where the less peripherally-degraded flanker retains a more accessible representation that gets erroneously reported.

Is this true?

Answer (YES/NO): NO